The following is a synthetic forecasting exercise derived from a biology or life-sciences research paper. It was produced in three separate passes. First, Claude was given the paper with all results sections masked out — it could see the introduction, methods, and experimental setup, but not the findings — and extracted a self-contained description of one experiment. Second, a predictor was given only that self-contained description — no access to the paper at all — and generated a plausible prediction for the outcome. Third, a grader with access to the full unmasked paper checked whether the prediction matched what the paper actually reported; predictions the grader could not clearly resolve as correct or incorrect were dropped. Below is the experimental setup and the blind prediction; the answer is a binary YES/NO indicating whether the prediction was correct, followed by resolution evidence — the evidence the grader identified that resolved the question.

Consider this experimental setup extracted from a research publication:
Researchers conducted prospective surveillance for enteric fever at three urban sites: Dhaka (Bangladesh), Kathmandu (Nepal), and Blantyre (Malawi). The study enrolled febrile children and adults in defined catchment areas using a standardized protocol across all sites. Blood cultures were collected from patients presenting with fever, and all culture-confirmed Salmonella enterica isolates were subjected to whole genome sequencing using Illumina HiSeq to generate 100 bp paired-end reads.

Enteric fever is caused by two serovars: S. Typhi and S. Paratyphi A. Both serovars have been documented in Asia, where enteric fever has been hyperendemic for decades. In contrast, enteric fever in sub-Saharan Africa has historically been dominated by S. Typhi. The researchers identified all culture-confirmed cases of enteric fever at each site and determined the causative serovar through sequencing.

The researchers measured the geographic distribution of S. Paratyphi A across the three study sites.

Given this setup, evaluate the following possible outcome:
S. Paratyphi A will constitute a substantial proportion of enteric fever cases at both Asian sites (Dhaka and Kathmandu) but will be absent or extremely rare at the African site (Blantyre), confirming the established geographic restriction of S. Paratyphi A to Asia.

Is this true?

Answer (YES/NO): YES